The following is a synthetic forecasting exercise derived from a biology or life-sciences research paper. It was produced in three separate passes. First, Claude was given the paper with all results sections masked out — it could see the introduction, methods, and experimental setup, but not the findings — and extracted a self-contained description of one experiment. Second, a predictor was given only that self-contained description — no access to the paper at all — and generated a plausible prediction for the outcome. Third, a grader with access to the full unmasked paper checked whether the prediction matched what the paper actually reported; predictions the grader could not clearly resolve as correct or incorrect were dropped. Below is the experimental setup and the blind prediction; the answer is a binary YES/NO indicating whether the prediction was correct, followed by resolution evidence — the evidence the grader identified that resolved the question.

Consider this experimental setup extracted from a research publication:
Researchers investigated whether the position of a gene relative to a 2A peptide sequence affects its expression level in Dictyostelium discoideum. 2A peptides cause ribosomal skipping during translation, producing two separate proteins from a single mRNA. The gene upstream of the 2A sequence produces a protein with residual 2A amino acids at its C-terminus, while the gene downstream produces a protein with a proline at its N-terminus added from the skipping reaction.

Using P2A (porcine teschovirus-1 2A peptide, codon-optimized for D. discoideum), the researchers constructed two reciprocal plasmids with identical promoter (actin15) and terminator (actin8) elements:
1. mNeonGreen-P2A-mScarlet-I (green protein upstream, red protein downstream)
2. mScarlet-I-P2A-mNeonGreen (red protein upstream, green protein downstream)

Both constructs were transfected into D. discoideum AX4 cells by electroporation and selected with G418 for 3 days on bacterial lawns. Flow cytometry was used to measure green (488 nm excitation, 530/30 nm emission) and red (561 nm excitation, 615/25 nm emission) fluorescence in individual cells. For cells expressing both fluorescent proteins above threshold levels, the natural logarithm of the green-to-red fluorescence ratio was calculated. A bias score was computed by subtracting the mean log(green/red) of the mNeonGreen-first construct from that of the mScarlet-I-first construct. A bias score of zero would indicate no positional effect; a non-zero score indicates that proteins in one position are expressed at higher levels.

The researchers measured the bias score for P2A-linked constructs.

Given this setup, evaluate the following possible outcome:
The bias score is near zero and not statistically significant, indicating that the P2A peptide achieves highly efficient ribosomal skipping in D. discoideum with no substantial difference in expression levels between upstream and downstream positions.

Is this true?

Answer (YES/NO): NO